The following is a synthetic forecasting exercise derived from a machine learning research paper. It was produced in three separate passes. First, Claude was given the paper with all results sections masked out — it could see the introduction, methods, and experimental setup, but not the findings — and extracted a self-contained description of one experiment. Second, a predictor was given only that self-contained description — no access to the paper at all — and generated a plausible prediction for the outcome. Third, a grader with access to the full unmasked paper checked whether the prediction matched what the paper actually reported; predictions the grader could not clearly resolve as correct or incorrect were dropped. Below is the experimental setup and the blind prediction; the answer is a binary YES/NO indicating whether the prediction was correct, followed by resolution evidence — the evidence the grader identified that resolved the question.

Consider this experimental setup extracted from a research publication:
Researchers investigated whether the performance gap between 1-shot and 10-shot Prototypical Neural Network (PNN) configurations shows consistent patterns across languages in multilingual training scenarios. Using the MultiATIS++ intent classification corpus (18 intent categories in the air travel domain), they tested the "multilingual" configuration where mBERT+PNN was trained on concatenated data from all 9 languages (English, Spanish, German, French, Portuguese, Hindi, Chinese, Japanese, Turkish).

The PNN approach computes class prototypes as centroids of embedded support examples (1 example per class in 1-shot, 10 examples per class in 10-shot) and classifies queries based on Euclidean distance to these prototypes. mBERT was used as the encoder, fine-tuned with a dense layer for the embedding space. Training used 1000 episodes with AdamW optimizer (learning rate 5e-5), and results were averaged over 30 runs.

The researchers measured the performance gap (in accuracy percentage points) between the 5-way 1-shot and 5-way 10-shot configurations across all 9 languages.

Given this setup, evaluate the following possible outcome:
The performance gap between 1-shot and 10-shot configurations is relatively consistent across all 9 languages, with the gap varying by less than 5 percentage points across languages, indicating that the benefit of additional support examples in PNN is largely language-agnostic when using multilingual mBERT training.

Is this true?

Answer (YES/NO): YES